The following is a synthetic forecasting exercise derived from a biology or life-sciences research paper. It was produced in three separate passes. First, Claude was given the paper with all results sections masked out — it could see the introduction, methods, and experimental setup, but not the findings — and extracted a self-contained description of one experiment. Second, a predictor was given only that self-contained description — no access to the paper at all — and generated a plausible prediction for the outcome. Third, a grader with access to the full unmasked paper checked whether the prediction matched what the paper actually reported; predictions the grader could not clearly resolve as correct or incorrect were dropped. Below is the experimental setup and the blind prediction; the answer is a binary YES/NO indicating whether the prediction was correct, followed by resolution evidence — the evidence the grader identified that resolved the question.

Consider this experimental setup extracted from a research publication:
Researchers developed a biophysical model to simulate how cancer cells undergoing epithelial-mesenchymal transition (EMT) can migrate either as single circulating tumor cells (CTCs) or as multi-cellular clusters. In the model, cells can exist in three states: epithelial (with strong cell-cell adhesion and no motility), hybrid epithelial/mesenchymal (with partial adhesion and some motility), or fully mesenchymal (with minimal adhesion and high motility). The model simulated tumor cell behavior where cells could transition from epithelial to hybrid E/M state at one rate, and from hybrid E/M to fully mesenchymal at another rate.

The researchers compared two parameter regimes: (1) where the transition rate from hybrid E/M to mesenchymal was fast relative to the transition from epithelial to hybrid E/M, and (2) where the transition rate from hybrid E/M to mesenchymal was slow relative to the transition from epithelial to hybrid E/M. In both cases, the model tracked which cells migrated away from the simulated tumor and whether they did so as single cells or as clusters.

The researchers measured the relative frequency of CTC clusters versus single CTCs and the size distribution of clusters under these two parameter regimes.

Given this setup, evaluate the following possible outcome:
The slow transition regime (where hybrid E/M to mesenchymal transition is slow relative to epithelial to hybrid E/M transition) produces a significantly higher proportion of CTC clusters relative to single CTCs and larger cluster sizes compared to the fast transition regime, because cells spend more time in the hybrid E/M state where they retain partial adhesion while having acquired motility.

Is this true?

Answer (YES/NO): YES